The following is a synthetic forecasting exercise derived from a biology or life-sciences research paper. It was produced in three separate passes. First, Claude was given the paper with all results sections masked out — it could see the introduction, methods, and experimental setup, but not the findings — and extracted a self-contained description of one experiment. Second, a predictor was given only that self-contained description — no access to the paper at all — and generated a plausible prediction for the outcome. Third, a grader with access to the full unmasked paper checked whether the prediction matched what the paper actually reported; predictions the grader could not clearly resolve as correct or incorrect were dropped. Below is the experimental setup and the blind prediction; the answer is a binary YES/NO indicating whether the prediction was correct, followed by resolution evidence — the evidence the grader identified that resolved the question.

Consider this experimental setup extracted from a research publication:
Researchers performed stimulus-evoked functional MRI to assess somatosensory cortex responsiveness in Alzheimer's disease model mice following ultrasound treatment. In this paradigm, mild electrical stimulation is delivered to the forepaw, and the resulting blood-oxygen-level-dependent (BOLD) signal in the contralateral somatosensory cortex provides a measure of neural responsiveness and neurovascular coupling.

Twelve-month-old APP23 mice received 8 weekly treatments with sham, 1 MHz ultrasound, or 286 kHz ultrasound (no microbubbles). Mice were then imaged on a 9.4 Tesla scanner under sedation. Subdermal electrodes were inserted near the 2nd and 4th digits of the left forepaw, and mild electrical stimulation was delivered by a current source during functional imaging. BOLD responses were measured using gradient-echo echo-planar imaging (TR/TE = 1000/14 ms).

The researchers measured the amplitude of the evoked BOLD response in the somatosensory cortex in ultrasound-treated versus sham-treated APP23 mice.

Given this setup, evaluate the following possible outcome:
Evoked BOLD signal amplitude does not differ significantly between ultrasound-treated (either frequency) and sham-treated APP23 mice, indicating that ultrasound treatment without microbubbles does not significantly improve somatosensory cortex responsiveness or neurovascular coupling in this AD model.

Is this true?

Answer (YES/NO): YES